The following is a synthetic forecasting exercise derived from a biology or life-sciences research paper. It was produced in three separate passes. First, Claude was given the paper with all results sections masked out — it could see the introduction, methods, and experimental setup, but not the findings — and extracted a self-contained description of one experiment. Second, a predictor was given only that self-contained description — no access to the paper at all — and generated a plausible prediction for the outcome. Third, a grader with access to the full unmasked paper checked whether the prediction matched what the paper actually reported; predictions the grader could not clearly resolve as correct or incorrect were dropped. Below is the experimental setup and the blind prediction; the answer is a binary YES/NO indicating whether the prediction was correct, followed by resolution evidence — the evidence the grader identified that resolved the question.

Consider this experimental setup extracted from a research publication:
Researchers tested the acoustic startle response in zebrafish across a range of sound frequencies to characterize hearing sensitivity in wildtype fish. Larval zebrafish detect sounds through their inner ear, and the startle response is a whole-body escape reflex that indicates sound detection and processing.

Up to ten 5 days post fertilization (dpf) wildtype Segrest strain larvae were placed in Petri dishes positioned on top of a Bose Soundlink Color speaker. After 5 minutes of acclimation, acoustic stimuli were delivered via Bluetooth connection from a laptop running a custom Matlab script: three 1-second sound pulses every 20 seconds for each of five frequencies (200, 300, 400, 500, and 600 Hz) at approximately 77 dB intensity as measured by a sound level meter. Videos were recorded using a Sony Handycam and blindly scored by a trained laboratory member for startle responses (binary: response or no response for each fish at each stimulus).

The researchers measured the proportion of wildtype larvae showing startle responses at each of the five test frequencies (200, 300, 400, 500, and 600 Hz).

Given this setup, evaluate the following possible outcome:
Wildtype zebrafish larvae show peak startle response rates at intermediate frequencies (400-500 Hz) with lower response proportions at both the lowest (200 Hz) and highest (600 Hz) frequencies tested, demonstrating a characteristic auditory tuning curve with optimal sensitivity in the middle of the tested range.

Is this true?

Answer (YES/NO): NO